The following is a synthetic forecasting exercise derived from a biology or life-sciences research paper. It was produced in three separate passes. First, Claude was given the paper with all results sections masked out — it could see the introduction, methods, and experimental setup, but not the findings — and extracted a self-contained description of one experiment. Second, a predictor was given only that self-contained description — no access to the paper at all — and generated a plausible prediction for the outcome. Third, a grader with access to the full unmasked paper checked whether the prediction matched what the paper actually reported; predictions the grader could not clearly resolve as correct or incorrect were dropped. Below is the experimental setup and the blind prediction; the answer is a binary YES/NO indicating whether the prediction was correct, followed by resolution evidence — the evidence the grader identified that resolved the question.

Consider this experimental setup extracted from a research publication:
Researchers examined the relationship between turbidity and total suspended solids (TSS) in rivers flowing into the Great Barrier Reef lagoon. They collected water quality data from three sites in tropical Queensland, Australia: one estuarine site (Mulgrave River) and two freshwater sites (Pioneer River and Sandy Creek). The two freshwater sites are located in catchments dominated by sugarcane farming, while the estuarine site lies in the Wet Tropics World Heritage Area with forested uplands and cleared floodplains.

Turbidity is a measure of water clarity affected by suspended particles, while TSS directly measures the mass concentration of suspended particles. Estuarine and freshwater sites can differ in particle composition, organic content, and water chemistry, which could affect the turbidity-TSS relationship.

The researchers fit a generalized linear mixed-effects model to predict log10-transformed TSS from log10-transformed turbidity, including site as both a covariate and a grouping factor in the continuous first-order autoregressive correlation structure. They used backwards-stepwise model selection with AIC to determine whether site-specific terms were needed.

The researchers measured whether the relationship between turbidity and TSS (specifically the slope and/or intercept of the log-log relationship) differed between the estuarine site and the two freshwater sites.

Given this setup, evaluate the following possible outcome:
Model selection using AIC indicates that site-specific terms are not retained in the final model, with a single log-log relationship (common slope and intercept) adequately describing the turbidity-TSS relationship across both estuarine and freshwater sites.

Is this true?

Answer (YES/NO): NO